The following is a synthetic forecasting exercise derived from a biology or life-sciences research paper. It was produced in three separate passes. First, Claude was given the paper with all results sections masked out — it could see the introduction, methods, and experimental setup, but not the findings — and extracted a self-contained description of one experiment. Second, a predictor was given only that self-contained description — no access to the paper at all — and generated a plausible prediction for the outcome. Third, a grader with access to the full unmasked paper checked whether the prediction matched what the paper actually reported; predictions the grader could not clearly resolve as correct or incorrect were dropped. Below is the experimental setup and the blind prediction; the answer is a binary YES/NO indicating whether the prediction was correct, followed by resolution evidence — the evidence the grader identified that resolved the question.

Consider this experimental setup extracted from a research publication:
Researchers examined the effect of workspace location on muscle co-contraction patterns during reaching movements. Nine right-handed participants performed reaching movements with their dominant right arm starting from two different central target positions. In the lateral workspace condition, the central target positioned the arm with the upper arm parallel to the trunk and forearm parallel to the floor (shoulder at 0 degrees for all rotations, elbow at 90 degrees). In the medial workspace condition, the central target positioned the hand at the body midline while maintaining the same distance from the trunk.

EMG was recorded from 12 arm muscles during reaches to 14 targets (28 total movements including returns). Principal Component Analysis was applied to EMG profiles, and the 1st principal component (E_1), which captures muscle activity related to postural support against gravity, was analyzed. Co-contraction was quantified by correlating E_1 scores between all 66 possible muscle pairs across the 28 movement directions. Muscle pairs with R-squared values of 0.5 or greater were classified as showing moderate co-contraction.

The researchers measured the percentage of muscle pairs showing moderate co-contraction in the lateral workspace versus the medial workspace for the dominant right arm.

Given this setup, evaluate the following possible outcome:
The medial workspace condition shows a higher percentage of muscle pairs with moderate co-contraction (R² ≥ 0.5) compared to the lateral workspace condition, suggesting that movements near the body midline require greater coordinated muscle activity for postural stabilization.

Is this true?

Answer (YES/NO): YES